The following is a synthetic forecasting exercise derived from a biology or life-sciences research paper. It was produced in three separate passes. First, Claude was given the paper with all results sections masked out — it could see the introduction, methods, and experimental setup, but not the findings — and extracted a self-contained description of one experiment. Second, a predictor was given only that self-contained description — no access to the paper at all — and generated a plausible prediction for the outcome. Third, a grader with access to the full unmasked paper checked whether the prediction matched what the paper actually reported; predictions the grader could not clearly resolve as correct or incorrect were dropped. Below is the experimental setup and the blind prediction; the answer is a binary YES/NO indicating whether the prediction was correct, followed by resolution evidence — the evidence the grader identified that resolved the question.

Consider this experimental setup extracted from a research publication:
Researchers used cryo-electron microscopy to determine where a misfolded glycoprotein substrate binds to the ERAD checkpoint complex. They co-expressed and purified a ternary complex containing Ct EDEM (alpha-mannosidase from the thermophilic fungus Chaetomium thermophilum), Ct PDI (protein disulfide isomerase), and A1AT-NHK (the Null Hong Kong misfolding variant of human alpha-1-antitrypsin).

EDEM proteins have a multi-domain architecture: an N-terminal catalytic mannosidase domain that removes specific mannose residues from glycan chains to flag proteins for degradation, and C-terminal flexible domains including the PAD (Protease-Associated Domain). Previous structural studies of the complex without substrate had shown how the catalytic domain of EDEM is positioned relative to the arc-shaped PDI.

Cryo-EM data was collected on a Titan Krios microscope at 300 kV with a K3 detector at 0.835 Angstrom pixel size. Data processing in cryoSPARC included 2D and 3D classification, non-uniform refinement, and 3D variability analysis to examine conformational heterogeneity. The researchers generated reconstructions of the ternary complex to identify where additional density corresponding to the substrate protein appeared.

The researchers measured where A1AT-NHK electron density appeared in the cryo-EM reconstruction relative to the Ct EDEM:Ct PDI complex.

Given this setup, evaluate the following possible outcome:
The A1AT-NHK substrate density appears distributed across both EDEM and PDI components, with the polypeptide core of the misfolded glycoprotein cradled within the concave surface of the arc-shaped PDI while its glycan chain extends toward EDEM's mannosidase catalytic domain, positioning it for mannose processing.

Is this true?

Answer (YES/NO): NO